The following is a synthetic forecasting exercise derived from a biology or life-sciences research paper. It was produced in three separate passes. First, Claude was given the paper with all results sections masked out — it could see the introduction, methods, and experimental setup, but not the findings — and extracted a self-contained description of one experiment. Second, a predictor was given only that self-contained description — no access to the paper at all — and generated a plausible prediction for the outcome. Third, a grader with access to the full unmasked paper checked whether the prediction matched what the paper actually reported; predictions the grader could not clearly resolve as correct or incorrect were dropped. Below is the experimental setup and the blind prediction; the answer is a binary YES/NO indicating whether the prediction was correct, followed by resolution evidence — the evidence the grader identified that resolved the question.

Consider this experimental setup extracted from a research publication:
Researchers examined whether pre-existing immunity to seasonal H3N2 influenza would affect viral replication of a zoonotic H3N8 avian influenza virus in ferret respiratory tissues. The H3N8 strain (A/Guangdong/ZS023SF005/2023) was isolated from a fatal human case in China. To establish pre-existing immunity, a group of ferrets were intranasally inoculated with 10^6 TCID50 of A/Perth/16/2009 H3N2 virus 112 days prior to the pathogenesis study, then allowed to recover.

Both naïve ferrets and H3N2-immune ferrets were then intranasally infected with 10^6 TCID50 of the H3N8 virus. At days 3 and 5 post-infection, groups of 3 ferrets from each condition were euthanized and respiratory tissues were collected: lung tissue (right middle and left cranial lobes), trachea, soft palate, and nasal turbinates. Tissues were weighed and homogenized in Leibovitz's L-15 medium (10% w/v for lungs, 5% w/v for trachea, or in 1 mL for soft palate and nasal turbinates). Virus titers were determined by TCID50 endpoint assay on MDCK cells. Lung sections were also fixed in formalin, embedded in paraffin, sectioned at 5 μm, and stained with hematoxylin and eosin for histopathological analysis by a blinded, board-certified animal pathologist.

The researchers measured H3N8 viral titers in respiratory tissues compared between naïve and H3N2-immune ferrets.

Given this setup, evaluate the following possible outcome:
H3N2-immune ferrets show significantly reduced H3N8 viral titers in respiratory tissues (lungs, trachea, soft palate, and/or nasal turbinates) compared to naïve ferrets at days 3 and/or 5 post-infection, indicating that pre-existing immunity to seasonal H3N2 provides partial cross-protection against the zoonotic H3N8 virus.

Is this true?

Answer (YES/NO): YES